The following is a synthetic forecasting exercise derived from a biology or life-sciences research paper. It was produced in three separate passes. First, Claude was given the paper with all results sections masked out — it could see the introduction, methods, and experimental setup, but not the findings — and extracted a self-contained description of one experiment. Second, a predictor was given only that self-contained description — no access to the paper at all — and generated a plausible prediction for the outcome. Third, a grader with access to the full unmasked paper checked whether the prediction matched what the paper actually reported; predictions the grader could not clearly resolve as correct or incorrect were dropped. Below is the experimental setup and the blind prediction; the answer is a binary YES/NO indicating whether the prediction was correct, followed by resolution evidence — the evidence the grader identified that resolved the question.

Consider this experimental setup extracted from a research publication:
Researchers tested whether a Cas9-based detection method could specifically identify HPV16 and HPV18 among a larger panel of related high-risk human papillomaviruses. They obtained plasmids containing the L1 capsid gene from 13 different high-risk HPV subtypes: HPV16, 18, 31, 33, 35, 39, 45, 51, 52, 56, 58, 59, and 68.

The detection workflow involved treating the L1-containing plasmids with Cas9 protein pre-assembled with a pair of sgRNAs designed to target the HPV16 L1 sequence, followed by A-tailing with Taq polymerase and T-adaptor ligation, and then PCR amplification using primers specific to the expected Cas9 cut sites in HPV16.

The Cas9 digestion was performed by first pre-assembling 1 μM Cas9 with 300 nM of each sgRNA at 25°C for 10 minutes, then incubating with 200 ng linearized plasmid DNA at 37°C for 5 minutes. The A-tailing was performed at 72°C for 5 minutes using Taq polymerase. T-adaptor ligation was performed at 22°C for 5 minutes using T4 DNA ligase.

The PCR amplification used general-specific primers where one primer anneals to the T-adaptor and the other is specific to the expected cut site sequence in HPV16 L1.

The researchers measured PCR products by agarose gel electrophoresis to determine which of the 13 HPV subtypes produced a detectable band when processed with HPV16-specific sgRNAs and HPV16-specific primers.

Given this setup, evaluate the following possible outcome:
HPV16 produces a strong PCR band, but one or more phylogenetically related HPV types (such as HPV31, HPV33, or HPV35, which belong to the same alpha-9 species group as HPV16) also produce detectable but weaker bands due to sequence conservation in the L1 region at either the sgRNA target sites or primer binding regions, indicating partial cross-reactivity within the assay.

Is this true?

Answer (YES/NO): NO